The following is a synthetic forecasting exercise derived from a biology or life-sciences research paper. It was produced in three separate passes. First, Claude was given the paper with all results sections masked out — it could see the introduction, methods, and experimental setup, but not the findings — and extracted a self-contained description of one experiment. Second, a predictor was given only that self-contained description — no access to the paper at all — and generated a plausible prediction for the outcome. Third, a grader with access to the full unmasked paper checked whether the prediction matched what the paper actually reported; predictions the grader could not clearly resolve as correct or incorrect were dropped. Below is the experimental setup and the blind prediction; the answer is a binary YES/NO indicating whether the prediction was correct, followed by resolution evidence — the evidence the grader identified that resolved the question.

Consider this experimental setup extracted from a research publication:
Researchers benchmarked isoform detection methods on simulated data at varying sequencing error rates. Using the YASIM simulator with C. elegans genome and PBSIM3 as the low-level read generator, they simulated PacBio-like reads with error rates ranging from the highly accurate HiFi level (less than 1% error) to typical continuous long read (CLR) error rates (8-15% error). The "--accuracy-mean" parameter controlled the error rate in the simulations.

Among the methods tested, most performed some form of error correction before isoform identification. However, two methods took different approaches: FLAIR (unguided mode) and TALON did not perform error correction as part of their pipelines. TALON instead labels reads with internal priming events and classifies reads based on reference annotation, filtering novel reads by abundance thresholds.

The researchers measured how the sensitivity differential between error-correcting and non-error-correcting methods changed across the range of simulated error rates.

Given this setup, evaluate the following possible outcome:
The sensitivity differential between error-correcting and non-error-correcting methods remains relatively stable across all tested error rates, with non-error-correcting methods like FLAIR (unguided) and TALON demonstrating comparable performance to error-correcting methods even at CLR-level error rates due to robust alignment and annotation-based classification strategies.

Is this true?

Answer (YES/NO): NO